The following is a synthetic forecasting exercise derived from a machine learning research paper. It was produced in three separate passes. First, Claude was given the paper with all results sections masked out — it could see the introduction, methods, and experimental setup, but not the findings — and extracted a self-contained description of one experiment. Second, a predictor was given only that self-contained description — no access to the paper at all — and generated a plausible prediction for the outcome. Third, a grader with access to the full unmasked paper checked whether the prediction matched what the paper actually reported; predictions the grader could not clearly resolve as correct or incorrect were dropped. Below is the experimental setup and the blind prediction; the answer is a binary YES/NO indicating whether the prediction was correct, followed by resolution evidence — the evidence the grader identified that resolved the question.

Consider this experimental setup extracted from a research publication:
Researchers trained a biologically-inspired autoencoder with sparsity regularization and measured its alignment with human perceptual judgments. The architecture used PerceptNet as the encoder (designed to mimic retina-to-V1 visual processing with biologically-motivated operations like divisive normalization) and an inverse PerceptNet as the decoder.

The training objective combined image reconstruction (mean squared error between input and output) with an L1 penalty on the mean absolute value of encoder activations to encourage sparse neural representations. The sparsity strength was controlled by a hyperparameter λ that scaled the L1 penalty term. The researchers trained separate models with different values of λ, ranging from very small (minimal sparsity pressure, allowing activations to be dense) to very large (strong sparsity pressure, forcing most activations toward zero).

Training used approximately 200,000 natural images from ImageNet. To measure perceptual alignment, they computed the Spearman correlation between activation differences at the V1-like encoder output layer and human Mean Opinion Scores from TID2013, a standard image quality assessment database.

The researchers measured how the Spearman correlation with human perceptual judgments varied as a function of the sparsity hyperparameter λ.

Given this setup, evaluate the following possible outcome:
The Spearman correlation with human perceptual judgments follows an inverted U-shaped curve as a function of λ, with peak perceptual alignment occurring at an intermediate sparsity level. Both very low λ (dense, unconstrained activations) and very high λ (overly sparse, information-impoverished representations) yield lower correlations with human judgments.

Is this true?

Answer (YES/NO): YES